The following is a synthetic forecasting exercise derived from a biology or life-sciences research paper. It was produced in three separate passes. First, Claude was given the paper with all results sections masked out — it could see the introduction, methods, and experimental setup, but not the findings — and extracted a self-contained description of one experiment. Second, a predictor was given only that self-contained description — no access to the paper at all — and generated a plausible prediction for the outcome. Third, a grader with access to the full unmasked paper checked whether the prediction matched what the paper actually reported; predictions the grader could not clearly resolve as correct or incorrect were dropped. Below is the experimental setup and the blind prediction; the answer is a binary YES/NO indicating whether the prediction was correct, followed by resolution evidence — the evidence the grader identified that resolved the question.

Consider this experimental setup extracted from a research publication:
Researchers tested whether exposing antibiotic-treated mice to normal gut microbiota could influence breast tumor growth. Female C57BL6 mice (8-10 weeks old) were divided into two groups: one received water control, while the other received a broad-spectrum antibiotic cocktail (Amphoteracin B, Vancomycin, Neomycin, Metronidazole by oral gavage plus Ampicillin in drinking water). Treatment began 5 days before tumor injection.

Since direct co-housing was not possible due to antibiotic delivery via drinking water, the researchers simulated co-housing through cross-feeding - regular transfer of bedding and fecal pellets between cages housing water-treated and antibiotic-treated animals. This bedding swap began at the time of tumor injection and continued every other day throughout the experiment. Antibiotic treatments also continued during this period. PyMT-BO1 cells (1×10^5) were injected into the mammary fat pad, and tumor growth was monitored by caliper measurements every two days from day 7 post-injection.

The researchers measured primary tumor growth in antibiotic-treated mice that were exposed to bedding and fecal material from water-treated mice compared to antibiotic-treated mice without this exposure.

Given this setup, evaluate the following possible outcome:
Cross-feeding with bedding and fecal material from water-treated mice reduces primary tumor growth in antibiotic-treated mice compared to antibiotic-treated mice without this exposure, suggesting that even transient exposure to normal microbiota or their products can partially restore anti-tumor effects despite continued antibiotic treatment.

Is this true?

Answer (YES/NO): YES